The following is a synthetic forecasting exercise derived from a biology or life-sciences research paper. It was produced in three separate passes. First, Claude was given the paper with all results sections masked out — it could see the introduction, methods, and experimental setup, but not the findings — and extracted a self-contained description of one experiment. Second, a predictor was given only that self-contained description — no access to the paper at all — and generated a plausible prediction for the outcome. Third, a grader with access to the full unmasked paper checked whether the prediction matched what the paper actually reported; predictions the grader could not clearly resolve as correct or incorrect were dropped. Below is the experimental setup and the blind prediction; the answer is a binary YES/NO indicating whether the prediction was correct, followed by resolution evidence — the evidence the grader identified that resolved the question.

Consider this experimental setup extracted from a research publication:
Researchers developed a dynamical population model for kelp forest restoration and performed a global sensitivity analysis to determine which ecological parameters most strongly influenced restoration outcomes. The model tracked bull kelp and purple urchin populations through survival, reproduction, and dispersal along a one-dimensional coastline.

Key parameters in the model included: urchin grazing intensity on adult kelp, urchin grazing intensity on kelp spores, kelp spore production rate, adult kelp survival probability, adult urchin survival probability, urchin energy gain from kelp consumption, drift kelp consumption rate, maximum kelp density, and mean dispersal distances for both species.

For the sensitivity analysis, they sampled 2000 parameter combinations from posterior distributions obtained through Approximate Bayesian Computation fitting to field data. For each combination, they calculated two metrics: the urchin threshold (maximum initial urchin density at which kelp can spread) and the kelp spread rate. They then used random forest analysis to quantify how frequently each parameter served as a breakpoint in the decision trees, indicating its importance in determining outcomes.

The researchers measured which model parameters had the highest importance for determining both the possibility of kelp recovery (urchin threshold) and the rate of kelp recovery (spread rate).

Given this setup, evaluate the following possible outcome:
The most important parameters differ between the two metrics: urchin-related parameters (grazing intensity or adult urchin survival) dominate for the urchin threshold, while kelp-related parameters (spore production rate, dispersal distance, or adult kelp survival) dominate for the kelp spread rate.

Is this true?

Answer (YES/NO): NO